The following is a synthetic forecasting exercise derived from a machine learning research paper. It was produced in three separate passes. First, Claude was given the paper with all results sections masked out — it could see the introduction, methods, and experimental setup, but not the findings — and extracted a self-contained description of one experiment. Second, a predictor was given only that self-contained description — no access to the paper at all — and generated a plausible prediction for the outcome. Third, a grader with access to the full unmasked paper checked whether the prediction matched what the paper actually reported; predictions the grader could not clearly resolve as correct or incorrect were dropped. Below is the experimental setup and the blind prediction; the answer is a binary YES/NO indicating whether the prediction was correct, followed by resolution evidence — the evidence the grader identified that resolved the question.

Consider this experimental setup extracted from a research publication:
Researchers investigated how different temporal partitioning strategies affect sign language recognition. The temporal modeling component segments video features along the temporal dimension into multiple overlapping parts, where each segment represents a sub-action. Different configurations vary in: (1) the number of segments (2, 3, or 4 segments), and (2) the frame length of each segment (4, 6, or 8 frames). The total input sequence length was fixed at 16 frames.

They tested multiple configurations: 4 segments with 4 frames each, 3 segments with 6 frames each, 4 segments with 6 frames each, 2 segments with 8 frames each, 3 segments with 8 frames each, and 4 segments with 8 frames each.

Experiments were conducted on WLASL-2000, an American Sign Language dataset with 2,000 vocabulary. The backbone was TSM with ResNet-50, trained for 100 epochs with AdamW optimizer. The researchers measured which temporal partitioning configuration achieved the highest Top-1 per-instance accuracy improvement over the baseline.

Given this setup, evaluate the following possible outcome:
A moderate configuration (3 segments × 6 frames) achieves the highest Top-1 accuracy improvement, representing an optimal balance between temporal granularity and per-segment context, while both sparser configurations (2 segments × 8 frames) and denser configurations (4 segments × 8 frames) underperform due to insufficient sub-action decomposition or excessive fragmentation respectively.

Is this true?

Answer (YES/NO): NO